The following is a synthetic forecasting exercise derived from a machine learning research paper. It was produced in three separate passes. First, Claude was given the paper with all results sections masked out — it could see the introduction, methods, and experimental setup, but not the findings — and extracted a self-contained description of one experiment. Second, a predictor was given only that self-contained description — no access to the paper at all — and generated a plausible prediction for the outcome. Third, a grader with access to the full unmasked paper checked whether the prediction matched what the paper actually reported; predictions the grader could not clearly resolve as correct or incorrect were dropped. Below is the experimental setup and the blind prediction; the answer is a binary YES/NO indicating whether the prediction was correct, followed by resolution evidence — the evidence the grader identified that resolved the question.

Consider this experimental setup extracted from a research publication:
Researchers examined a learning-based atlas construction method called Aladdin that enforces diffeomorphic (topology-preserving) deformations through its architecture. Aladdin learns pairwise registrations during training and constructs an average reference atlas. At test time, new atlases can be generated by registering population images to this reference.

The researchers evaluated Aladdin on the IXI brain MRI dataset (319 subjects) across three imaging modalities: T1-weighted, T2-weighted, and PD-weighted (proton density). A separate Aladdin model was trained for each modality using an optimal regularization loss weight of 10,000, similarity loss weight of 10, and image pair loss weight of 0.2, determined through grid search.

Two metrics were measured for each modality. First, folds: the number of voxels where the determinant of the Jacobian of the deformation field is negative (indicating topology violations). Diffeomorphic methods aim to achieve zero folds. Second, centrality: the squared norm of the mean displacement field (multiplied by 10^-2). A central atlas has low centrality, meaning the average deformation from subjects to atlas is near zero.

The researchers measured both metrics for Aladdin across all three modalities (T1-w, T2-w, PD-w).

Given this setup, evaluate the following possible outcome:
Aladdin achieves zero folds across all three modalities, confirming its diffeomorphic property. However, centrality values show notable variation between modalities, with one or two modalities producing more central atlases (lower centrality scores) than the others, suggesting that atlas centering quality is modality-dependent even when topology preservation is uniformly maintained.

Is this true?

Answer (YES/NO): YES